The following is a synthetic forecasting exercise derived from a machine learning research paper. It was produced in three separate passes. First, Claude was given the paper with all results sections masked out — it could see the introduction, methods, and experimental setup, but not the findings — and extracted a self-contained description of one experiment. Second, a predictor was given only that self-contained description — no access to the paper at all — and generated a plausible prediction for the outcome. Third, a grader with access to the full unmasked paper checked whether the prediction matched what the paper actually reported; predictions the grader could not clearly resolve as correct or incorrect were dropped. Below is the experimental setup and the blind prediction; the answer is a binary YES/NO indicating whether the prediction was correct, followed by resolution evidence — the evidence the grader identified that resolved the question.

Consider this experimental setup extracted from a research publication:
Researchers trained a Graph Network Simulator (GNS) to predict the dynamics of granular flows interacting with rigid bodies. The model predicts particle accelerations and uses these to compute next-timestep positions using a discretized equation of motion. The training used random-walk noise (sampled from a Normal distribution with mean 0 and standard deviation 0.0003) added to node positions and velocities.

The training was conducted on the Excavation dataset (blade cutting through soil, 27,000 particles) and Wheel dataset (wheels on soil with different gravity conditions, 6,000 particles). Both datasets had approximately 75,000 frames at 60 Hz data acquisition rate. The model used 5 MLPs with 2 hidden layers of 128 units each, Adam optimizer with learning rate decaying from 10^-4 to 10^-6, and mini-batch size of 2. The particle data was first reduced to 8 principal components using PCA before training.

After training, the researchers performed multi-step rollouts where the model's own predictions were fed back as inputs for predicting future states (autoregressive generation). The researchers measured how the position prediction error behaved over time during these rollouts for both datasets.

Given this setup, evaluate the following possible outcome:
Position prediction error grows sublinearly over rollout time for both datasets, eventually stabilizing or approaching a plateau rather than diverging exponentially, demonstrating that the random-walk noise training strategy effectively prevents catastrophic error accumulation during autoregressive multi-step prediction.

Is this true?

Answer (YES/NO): YES